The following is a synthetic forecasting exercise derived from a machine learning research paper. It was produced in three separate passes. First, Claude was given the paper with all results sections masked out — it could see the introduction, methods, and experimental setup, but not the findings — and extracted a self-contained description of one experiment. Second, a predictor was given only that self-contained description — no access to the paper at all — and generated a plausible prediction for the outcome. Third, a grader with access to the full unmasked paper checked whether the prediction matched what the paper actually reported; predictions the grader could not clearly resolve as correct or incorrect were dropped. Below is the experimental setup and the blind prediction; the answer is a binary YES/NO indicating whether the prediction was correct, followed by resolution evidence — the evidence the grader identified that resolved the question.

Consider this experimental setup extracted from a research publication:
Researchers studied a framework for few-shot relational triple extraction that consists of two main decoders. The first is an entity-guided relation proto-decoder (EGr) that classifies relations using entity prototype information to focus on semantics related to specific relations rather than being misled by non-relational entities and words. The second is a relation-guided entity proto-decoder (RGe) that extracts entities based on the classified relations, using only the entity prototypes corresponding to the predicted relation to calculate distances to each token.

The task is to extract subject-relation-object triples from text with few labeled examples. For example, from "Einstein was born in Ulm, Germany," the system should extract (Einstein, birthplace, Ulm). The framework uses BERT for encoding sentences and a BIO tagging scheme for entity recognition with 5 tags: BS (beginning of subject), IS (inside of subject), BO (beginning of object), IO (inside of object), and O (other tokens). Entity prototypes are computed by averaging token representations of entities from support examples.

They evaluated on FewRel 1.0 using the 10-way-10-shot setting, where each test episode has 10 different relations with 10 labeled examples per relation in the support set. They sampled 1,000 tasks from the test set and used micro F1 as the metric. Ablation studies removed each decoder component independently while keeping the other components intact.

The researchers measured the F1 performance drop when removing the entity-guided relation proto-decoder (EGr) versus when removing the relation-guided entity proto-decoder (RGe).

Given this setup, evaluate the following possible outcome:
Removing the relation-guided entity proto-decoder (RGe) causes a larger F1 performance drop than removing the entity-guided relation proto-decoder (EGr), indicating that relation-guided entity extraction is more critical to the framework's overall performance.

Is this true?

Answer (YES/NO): YES